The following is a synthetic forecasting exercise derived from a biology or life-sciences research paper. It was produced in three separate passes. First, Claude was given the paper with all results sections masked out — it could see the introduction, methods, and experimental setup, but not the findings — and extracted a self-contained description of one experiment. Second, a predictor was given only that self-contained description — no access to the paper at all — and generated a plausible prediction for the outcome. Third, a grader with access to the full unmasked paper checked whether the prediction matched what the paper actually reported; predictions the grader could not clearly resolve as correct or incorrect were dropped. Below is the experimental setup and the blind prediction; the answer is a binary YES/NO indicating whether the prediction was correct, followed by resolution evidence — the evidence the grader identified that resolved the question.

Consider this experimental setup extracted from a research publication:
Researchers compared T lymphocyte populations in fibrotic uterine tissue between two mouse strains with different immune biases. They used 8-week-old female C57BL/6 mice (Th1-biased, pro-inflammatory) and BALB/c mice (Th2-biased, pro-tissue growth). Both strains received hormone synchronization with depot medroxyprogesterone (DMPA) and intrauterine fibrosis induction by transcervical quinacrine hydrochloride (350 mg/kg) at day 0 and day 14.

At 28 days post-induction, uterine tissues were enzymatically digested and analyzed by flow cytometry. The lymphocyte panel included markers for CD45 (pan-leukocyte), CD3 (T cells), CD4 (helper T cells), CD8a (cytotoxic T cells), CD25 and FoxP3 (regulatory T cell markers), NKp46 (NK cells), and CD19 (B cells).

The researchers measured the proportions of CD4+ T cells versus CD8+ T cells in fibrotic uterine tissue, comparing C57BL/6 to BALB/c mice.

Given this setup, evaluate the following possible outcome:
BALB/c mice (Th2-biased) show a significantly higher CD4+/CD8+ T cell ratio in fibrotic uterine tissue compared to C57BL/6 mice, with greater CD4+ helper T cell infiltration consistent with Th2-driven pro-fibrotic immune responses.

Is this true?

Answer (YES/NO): YES